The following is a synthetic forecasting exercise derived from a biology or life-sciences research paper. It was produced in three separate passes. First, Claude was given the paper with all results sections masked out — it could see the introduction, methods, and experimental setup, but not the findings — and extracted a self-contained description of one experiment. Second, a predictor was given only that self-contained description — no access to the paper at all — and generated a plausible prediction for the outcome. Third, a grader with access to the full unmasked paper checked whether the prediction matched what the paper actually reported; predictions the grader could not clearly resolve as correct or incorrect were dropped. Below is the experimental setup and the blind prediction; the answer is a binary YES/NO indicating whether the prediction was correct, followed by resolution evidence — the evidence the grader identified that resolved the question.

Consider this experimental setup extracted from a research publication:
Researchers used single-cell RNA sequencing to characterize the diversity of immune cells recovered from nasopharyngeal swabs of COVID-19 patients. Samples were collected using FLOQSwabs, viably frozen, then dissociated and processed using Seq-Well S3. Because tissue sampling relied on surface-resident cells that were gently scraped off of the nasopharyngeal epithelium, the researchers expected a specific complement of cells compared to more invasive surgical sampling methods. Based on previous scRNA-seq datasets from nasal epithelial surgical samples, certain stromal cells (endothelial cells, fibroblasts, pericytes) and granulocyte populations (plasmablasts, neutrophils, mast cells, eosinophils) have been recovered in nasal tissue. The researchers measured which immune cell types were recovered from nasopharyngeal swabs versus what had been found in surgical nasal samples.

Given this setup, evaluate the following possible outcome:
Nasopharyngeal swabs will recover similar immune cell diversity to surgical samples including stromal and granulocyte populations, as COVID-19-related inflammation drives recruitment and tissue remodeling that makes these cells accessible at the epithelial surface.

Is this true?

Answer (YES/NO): NO